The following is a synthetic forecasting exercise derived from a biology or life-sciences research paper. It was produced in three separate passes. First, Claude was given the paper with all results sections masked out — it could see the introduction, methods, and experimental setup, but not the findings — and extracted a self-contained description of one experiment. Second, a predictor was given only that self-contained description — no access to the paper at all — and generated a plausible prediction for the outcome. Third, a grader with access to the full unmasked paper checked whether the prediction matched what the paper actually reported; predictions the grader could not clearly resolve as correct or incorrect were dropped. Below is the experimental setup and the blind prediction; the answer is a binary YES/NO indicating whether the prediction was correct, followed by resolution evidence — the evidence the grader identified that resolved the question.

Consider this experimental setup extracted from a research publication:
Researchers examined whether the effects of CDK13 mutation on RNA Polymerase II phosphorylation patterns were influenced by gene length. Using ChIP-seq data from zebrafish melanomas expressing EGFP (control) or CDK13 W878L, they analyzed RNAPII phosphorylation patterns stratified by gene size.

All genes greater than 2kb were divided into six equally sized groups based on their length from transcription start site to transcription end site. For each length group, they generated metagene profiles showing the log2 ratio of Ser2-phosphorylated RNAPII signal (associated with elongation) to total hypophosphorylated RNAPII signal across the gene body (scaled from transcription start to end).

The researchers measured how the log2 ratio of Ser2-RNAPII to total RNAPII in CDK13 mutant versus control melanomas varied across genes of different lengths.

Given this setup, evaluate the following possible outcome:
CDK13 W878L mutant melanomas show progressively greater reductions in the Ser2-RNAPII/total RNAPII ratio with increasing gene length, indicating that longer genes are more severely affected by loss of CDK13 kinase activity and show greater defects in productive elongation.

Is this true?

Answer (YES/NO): NO